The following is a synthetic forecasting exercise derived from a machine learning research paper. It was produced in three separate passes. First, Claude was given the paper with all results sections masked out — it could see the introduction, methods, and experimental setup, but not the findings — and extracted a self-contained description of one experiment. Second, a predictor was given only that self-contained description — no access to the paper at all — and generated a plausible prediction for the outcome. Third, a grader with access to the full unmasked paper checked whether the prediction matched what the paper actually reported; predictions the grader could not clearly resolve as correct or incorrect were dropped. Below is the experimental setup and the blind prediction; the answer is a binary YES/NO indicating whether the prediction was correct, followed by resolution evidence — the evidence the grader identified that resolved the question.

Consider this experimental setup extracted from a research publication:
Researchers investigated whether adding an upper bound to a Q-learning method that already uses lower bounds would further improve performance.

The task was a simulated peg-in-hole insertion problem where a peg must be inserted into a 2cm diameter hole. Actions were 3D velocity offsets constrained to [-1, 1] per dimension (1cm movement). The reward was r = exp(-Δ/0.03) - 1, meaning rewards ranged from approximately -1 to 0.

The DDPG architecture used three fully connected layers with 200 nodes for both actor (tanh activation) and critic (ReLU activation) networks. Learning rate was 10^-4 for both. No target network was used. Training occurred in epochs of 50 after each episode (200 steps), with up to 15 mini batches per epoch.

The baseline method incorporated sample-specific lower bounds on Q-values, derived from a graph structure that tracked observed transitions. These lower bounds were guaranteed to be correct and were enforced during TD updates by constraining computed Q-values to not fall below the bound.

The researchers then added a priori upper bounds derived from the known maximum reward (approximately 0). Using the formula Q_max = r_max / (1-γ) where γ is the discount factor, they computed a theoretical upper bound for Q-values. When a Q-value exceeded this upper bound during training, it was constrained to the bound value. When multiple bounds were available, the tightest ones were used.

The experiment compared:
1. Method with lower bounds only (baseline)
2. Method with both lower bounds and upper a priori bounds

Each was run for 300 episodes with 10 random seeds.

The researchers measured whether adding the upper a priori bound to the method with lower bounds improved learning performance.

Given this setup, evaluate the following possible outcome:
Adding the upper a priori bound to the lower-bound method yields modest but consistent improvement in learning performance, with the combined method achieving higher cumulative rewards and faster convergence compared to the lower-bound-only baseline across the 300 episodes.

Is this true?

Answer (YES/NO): NO